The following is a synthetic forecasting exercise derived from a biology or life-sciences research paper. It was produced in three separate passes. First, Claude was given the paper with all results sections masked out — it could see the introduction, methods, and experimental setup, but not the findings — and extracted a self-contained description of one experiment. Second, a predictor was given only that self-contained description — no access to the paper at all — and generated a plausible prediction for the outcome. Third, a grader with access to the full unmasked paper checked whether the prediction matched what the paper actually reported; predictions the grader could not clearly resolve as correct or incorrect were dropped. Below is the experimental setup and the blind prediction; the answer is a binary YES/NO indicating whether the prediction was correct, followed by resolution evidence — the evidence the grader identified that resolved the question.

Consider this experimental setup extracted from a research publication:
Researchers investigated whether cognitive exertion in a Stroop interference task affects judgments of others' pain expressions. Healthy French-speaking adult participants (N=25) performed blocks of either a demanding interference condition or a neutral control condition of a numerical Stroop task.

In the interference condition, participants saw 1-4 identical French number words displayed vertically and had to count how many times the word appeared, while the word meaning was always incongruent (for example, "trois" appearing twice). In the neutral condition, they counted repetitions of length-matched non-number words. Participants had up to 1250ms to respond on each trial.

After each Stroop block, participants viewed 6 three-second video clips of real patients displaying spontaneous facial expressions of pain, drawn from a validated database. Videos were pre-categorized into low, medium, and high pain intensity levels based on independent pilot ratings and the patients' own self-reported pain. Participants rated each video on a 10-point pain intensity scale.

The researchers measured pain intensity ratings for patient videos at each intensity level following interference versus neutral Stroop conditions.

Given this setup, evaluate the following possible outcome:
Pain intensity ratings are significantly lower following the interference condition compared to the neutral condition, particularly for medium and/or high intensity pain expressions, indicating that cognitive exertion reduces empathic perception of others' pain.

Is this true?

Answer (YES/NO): YES